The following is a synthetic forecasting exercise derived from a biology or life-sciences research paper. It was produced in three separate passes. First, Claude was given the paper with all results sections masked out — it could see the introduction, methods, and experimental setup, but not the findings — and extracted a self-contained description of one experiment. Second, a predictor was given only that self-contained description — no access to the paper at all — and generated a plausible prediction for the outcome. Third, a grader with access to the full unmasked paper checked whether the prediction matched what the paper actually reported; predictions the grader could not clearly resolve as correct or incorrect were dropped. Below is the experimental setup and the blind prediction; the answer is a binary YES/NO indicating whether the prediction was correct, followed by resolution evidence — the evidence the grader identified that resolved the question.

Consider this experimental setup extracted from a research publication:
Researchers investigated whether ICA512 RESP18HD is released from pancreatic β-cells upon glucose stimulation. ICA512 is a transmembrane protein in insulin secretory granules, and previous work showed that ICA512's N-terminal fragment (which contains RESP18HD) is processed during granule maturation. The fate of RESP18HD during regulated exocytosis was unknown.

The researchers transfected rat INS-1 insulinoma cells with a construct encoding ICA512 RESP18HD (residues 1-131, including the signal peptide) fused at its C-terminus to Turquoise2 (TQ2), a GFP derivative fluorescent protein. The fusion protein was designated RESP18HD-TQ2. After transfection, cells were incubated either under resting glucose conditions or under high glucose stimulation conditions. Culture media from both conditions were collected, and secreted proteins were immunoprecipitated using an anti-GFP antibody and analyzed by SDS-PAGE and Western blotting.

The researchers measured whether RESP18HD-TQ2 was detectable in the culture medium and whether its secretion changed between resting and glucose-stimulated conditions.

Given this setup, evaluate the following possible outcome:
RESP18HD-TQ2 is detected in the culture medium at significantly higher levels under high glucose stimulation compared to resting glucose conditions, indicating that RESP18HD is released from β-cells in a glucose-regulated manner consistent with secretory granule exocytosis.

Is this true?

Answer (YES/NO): YES